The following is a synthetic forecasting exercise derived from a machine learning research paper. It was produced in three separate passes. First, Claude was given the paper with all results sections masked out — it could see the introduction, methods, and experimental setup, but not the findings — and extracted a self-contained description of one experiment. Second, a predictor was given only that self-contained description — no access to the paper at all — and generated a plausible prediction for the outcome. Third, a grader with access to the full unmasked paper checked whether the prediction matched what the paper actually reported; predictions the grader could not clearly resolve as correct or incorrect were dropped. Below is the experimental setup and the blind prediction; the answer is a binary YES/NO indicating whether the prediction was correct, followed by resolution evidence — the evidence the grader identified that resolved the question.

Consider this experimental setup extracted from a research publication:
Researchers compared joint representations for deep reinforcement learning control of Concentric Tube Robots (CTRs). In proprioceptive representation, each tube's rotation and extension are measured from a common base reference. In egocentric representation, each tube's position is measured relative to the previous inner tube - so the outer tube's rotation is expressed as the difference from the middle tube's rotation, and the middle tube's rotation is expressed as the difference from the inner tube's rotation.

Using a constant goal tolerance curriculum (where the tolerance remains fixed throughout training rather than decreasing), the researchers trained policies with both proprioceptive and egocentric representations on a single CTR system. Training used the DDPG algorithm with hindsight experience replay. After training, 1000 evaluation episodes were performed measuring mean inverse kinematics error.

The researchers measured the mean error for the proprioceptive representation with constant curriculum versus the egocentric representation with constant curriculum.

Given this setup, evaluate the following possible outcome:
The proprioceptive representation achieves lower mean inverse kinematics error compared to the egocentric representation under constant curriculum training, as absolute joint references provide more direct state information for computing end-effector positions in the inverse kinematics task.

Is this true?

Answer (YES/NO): NO